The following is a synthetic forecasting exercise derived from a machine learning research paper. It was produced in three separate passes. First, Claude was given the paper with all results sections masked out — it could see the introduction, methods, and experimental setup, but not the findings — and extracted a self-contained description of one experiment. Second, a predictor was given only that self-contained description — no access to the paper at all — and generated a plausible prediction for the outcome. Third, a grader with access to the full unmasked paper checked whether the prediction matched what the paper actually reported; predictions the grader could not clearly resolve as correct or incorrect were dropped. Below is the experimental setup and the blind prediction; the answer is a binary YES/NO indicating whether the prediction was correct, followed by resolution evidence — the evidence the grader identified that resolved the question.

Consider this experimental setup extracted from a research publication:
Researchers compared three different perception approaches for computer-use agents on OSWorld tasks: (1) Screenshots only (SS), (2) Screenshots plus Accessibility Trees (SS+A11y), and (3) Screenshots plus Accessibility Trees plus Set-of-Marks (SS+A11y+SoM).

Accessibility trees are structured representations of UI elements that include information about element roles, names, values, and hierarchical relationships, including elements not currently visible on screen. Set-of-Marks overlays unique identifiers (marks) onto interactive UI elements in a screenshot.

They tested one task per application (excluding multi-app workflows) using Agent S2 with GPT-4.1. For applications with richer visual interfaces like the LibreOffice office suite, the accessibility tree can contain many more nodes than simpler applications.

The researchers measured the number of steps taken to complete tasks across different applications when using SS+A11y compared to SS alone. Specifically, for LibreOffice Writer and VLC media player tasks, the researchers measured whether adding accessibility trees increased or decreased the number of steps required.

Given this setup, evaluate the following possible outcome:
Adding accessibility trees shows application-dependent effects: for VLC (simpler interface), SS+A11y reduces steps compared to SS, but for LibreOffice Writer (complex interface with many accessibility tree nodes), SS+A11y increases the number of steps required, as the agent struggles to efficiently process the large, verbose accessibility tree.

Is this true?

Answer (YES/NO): NO